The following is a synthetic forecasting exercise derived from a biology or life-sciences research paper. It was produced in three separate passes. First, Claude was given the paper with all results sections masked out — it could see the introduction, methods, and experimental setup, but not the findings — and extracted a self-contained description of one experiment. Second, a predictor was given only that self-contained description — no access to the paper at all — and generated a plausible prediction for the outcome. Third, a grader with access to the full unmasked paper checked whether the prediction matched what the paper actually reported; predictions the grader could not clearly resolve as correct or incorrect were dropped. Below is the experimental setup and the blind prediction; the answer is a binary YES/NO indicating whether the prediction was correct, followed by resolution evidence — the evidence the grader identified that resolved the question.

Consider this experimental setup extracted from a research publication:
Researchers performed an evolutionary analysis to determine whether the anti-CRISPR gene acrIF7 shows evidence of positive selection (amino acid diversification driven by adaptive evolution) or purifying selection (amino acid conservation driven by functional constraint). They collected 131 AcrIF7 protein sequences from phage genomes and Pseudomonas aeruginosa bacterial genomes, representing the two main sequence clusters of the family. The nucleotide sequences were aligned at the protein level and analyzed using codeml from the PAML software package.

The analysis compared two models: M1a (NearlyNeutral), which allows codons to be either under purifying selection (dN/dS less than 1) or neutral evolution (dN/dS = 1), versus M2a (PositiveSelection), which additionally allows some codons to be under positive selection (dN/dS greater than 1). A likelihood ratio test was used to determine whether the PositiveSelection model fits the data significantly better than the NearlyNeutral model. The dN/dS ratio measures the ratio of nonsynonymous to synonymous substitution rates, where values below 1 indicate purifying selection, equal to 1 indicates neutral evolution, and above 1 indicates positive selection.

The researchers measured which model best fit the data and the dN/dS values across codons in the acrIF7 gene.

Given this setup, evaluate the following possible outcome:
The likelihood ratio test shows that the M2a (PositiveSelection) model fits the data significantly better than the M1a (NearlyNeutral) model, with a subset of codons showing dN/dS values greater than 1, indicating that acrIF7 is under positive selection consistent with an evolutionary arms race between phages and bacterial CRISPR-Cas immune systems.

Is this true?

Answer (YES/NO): NO